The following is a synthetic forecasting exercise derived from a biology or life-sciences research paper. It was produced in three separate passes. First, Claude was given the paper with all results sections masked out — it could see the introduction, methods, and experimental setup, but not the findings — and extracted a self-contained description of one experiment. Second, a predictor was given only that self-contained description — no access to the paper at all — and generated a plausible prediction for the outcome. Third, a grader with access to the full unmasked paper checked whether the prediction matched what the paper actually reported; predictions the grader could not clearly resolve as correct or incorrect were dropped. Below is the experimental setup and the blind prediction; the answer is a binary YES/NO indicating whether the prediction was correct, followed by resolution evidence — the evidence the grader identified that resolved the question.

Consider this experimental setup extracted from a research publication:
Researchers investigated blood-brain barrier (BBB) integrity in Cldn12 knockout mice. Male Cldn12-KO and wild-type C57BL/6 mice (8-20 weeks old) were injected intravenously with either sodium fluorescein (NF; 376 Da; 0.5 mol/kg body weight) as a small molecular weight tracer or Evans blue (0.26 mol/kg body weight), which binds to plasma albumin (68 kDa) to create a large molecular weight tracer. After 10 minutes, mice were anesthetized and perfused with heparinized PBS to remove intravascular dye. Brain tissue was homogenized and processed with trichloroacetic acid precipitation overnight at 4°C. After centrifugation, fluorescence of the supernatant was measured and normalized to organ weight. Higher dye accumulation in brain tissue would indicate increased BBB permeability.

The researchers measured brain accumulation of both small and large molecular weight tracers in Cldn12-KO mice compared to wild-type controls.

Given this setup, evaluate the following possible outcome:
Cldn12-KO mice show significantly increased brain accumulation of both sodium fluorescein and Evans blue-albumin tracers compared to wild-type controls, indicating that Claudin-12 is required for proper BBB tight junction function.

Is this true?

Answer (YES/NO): NO